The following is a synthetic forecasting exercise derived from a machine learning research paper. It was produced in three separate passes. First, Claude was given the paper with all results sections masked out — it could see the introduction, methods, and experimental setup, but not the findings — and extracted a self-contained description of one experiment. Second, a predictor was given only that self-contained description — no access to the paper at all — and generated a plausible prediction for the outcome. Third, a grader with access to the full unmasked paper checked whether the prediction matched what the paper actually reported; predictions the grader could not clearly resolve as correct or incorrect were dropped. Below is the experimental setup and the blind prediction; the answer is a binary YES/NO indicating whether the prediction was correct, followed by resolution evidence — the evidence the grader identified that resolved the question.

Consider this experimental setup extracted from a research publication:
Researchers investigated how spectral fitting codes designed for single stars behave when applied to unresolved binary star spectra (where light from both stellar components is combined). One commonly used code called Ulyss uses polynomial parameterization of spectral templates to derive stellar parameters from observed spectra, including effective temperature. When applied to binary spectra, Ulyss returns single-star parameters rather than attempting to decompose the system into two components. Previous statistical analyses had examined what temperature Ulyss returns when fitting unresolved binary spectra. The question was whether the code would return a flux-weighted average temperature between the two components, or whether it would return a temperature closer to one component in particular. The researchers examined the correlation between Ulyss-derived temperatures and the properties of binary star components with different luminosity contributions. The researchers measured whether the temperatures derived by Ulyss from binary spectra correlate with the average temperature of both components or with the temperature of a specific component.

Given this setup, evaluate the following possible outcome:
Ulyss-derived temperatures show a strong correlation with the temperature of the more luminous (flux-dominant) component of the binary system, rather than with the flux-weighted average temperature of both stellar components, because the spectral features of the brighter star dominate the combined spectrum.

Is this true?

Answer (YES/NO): YES